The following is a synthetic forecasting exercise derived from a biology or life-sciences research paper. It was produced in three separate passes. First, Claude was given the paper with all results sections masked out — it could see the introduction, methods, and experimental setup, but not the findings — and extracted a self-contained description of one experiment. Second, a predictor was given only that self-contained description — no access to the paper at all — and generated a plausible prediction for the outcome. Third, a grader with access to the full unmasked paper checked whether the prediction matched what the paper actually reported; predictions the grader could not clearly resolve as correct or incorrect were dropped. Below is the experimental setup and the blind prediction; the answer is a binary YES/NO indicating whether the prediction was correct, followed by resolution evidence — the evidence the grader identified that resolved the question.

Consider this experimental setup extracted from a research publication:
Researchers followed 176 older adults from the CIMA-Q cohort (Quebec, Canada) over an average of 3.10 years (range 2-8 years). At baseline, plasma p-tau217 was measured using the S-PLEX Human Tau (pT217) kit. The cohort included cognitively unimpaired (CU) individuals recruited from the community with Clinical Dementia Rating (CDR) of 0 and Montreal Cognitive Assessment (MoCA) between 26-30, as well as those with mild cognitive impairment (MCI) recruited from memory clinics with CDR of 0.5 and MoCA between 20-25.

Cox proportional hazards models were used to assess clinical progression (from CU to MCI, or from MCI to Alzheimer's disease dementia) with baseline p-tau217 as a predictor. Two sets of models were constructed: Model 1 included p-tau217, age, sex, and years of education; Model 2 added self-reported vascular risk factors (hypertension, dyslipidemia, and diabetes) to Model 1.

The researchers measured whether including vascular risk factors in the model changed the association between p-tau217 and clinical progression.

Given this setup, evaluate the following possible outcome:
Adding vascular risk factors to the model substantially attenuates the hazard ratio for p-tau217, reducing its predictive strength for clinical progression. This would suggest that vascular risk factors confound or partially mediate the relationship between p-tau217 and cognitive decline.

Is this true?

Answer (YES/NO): NO